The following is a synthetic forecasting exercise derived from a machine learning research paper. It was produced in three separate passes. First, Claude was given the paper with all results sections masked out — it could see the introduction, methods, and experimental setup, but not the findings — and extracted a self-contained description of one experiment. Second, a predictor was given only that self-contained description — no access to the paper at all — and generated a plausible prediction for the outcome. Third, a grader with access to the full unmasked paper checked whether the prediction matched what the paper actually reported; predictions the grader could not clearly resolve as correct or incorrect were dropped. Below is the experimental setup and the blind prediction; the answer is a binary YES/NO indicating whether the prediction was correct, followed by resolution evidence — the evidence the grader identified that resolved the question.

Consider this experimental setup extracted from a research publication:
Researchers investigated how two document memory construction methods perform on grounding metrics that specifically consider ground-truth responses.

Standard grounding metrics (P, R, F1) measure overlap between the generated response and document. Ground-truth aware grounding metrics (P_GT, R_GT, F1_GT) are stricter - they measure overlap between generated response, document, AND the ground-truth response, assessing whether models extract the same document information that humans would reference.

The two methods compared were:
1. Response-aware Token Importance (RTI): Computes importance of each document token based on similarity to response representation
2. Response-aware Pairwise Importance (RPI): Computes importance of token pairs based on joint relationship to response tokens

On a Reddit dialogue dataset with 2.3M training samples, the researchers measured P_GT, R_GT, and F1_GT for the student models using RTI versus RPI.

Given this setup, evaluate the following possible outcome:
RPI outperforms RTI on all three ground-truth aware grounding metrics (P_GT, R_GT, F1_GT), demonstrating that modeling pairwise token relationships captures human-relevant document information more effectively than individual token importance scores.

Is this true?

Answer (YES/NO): NO